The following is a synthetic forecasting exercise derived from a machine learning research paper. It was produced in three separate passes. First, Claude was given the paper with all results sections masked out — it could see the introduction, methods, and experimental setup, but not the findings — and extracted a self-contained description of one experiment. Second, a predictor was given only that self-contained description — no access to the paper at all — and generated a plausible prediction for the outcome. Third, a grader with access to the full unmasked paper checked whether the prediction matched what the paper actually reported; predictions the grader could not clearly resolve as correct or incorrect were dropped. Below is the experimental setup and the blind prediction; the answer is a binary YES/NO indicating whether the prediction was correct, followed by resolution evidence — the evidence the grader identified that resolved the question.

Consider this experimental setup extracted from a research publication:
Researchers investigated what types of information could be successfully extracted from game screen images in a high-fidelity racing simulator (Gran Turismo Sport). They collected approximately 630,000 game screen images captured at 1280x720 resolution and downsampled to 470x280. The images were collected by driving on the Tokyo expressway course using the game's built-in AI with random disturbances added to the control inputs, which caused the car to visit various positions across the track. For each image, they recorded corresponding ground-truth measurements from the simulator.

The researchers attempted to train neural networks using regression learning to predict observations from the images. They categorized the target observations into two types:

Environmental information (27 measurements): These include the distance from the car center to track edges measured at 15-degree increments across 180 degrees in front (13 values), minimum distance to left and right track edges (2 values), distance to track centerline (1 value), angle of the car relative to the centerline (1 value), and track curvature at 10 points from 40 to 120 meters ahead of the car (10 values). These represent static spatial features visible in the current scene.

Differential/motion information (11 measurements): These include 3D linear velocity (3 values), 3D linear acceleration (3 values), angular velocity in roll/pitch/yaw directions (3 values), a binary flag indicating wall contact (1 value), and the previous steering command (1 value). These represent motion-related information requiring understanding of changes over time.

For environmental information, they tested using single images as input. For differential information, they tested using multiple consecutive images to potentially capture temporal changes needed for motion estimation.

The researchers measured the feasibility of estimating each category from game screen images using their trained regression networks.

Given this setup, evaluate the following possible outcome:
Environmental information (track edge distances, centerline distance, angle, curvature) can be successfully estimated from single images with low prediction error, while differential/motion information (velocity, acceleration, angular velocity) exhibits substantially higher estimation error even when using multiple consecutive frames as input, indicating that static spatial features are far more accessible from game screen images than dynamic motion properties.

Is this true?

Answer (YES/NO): YES